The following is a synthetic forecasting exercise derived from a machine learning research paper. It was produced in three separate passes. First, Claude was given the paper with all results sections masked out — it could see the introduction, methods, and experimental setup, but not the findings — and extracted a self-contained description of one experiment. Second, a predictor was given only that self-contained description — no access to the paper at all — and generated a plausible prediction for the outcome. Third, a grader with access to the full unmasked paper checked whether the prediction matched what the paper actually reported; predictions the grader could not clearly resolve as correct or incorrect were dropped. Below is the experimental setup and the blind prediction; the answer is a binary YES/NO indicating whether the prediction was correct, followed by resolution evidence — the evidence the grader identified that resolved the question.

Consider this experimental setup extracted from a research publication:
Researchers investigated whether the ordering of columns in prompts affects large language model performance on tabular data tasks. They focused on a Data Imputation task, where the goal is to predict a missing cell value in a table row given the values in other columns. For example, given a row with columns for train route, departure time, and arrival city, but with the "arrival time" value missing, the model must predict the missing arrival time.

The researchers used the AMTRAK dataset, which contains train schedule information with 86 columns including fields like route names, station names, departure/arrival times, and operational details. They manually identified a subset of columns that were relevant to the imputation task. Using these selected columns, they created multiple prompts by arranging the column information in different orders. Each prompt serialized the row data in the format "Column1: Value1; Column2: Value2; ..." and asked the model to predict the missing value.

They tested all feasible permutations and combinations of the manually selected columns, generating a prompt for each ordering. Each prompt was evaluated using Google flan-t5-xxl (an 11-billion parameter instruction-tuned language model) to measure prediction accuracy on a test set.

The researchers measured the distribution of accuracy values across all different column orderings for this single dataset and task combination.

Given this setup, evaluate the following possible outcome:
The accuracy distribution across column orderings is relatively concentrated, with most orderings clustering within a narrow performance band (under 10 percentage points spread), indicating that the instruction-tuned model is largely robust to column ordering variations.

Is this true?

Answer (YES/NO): NO